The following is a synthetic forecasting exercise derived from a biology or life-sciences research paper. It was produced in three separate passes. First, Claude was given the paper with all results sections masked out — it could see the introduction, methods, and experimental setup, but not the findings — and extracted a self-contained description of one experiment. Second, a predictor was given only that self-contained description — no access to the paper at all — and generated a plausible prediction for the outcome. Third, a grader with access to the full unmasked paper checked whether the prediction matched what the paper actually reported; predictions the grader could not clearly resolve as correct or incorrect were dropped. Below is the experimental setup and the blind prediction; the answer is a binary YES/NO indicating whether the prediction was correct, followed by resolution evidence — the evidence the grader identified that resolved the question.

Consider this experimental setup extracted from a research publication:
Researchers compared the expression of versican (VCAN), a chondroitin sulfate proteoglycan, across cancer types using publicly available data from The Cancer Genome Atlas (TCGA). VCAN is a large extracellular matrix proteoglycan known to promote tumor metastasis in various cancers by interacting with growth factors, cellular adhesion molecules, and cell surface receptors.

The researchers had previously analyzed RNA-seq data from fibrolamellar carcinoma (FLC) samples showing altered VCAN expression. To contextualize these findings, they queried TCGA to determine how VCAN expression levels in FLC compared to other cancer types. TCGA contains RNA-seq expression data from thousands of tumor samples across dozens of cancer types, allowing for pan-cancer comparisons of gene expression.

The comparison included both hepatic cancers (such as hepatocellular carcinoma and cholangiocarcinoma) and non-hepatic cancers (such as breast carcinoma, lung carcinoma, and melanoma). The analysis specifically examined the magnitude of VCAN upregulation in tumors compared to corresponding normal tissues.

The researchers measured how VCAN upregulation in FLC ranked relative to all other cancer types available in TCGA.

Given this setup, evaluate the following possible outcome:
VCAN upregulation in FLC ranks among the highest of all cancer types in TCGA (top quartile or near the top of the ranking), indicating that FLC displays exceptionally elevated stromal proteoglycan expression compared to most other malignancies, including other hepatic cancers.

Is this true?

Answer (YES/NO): YES